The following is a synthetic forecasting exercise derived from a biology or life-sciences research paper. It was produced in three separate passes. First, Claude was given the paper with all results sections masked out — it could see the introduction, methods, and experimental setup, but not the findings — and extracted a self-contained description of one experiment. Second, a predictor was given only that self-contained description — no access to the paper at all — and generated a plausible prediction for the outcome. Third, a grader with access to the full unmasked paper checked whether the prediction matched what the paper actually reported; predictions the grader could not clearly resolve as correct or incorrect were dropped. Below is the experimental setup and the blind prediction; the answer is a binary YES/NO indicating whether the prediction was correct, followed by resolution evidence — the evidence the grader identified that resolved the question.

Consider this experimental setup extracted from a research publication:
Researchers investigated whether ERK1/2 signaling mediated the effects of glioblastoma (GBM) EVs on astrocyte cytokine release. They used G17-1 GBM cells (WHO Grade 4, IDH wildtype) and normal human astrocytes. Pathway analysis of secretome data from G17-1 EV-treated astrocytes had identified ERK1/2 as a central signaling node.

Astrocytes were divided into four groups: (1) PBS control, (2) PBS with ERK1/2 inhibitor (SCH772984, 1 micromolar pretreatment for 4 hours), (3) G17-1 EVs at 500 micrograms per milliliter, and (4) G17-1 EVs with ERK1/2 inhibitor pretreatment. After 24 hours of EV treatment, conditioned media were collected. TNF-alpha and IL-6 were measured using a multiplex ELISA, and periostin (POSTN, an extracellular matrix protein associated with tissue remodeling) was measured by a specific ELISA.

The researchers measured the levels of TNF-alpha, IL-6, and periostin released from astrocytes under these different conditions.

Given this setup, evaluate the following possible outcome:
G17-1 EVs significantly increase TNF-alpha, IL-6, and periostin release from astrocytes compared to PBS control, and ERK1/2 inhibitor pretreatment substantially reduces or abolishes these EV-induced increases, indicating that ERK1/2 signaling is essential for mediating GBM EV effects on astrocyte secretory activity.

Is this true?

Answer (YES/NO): NO